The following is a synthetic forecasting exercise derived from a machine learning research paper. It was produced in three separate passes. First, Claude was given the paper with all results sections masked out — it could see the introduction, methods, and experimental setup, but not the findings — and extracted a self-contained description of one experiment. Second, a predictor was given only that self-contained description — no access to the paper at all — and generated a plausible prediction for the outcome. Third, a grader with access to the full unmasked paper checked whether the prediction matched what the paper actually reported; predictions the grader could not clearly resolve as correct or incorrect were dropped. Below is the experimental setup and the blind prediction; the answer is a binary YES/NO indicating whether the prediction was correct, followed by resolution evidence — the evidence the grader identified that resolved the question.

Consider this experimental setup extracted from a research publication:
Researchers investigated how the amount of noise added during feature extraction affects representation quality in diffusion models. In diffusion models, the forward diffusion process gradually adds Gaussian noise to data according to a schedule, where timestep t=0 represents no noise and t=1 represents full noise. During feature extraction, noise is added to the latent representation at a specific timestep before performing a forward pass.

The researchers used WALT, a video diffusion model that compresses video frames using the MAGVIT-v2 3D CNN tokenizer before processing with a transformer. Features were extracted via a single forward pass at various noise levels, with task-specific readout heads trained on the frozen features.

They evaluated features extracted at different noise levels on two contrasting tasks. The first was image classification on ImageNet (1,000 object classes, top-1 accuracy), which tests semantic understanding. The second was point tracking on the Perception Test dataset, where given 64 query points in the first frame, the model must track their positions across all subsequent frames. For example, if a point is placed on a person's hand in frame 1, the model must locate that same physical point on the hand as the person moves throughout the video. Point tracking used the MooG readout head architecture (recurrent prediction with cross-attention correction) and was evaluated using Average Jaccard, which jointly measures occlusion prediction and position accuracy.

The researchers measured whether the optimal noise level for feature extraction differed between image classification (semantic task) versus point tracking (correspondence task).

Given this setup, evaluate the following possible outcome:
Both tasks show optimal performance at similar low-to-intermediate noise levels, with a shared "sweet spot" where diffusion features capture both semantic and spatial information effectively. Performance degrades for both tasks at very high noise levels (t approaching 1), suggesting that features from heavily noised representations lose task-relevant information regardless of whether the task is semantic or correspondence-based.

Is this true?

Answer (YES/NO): NO